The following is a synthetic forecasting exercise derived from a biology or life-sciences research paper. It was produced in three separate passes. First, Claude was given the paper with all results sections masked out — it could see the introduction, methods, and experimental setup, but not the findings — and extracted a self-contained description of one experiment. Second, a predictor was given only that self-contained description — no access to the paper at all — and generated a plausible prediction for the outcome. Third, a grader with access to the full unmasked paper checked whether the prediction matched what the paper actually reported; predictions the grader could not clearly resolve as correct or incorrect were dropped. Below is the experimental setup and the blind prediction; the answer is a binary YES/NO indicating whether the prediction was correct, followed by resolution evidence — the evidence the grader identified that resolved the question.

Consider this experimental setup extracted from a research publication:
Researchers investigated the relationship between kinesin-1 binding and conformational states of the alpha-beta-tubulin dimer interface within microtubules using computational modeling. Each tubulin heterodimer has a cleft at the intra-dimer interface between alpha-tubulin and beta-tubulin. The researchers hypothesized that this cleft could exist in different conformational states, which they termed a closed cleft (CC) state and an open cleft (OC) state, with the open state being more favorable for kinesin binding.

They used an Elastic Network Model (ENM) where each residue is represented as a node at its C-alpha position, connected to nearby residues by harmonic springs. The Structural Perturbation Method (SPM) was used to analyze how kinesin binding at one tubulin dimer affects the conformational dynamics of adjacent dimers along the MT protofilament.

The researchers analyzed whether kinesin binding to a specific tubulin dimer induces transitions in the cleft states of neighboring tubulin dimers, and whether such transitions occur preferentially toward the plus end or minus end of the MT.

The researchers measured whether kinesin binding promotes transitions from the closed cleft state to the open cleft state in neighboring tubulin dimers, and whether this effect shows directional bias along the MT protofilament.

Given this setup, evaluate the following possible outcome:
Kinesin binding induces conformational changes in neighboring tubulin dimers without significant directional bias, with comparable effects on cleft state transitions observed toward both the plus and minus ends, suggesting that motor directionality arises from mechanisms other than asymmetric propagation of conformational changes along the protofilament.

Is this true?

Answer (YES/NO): NO